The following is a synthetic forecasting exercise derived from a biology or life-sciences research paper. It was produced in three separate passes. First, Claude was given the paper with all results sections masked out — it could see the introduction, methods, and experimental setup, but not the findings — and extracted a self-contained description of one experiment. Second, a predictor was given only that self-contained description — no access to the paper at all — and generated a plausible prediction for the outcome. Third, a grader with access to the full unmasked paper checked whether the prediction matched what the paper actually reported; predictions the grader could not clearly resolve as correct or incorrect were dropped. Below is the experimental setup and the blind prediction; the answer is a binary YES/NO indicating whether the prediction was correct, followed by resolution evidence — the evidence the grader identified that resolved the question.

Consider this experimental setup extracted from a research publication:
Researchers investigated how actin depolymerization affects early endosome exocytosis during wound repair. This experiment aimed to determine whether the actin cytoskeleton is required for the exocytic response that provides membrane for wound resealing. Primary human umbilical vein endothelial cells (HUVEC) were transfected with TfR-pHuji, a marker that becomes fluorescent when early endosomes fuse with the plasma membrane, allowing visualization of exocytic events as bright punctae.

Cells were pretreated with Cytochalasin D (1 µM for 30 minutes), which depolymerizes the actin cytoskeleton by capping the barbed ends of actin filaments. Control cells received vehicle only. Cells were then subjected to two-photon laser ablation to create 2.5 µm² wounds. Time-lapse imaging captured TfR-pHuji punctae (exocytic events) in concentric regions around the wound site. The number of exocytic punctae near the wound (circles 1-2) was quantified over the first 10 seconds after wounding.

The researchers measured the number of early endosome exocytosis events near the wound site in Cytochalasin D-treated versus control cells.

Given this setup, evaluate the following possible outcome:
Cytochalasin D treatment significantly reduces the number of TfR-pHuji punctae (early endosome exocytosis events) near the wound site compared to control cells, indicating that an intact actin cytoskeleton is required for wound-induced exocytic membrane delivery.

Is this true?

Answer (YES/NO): NO